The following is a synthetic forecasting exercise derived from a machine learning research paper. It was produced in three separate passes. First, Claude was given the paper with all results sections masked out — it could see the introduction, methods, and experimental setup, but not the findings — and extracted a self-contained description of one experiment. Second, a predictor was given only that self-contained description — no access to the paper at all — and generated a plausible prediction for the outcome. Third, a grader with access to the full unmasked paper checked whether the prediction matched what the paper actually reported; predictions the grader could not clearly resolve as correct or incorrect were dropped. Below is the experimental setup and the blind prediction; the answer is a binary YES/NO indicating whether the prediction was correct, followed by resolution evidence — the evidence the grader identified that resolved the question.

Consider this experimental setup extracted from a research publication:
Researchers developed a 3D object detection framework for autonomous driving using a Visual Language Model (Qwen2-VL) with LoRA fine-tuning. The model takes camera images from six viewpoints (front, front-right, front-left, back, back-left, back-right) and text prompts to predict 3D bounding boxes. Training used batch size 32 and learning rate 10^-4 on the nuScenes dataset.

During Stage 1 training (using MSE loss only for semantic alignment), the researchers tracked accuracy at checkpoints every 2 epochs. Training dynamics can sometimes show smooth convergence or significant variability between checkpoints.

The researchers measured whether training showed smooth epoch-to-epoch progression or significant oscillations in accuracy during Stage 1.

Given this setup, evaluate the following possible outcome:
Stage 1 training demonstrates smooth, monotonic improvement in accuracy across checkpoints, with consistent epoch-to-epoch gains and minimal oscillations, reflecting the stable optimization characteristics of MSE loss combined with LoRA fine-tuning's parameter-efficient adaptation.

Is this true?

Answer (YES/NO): NO